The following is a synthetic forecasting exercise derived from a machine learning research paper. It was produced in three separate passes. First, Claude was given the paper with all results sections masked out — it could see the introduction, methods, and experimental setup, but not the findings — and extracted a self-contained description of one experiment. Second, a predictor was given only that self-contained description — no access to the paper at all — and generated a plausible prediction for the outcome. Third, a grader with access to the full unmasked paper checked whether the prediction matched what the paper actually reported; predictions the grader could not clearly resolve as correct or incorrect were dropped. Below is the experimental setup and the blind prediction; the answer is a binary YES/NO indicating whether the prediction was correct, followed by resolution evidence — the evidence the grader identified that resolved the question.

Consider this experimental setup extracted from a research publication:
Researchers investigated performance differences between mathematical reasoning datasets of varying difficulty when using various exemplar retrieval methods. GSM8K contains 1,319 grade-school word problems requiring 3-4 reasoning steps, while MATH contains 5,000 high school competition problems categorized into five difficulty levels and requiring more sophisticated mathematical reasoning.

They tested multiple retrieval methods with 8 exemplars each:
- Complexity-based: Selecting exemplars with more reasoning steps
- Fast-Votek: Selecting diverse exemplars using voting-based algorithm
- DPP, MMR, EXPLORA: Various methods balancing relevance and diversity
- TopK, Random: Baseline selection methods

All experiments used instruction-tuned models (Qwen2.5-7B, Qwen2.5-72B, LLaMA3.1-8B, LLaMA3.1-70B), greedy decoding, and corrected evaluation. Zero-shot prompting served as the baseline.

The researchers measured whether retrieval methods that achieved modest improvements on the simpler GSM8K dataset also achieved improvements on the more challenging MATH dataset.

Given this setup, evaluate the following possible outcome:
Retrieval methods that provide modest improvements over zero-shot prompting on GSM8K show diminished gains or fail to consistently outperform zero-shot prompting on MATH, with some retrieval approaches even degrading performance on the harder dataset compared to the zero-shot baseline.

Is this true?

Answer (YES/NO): YES